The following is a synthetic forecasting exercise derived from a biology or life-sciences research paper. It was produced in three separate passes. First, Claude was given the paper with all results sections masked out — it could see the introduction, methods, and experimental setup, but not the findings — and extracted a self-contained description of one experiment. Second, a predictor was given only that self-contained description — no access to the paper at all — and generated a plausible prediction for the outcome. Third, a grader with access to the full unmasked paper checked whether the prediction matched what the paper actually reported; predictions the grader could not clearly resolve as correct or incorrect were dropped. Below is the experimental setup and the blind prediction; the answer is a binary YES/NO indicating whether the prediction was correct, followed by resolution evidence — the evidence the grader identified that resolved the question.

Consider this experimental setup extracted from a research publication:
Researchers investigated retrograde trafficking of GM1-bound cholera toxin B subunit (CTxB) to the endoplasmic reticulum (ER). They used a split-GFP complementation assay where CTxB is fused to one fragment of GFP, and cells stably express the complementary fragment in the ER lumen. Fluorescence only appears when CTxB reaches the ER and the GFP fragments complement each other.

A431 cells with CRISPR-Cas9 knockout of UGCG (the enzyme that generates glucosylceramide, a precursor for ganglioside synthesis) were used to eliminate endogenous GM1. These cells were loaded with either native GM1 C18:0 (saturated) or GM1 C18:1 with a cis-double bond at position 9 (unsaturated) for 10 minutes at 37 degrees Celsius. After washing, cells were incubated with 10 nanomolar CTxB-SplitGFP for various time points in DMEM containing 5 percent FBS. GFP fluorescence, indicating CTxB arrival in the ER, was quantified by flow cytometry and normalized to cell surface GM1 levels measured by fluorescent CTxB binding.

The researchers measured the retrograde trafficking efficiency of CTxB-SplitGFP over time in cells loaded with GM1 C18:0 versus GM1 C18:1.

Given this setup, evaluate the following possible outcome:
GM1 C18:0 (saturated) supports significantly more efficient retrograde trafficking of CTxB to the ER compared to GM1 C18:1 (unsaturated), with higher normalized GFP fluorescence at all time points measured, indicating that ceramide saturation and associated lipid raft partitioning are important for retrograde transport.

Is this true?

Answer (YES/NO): NO